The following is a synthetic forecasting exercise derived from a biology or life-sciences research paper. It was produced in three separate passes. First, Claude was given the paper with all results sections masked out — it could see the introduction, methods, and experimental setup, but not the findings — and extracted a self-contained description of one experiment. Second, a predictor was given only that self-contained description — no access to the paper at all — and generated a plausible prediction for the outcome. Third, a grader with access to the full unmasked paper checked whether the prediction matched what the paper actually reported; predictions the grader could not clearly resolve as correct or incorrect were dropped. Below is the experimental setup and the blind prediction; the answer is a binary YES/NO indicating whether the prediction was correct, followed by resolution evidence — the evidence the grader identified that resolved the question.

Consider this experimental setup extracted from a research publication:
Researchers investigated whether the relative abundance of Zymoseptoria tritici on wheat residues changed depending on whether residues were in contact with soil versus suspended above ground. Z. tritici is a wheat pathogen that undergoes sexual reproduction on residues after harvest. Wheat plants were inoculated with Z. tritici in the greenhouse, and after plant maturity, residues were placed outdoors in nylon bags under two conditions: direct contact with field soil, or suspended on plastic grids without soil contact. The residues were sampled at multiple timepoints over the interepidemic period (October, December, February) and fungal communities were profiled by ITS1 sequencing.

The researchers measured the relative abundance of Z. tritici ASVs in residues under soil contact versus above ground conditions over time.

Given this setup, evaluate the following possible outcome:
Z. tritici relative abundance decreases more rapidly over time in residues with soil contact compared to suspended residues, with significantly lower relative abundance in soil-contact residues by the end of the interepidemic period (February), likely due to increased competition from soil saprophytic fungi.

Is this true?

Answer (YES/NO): NO